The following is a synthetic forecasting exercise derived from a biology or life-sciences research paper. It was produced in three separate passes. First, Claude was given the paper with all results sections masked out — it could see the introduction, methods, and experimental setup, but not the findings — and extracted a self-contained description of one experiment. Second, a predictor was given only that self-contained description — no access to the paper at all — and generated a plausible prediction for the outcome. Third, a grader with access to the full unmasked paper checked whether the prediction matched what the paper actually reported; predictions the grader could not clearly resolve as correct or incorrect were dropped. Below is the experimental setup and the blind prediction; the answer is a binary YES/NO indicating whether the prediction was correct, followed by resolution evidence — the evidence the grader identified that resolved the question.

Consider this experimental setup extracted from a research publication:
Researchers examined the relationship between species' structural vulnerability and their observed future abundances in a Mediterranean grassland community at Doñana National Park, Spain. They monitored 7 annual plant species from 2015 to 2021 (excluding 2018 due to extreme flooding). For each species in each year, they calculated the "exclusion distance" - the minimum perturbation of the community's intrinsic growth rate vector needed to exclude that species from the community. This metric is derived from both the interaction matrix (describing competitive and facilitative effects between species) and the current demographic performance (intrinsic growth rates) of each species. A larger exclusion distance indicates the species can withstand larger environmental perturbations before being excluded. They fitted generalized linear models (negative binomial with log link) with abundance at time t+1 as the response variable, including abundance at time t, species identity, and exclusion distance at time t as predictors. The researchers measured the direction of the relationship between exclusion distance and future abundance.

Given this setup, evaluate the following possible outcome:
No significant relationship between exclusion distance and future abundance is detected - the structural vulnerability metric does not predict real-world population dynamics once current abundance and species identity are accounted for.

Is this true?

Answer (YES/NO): NO